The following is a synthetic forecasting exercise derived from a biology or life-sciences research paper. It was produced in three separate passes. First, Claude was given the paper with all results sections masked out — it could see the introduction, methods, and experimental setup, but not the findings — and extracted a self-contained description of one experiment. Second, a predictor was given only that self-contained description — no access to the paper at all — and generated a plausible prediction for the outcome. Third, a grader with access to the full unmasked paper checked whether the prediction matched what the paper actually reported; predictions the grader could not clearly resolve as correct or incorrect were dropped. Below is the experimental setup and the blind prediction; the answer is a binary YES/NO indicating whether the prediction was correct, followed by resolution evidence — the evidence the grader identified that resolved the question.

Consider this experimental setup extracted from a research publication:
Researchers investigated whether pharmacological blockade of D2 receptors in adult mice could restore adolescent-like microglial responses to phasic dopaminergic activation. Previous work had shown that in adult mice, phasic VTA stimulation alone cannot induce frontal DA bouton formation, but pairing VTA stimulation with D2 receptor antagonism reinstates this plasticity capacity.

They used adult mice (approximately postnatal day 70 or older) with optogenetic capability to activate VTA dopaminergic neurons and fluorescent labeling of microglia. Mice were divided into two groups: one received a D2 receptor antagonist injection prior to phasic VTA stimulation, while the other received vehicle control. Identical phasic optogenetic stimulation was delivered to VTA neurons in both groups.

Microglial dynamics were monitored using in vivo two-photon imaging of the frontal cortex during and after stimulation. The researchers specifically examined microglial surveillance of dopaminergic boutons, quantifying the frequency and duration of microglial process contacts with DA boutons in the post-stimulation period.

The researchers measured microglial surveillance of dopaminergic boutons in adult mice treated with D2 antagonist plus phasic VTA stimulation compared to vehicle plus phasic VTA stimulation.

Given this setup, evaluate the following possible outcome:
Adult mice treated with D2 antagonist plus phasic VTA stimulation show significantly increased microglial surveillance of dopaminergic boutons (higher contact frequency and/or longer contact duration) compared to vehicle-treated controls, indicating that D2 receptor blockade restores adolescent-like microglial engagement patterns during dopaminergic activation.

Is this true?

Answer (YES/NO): YES